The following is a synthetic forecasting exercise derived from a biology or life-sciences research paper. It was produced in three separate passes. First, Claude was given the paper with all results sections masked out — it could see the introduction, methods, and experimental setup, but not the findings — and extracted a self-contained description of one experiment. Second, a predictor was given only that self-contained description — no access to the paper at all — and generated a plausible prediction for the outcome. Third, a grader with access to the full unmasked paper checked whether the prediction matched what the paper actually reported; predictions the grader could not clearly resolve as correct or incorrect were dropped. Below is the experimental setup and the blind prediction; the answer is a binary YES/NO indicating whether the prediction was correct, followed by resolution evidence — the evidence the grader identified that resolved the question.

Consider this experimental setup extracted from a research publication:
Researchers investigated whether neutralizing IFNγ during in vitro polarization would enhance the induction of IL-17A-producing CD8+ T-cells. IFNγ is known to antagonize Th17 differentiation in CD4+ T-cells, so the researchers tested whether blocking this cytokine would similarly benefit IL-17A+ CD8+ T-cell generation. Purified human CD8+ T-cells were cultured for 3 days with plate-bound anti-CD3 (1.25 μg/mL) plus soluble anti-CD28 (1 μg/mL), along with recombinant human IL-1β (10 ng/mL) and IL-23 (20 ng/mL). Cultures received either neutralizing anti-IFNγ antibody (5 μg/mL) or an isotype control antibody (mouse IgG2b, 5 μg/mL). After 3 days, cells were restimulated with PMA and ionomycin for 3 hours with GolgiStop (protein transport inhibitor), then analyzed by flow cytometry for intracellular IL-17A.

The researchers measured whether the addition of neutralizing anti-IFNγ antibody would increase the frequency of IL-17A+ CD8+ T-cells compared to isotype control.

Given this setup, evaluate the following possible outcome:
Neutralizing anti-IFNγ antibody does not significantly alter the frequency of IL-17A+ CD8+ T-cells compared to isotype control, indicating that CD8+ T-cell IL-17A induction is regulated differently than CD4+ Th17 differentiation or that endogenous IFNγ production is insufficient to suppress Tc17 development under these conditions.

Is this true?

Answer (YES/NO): YES